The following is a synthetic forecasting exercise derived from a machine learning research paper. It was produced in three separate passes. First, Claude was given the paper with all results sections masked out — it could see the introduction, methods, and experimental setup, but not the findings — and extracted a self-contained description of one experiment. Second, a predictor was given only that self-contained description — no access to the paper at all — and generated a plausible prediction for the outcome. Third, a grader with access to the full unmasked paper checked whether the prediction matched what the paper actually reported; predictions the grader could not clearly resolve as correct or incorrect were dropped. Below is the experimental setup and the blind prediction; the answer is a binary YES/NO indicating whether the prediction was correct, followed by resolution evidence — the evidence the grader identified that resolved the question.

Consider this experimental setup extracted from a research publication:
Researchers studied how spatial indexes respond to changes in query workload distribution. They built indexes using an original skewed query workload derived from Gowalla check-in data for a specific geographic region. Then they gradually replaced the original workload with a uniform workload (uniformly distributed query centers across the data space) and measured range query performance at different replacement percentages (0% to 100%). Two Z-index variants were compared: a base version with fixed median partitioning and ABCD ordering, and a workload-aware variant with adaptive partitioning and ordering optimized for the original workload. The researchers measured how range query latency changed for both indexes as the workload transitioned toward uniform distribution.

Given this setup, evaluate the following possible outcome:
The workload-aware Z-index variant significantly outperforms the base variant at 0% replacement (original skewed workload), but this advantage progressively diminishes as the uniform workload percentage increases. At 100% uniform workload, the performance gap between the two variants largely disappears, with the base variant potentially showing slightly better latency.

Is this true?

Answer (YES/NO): NO